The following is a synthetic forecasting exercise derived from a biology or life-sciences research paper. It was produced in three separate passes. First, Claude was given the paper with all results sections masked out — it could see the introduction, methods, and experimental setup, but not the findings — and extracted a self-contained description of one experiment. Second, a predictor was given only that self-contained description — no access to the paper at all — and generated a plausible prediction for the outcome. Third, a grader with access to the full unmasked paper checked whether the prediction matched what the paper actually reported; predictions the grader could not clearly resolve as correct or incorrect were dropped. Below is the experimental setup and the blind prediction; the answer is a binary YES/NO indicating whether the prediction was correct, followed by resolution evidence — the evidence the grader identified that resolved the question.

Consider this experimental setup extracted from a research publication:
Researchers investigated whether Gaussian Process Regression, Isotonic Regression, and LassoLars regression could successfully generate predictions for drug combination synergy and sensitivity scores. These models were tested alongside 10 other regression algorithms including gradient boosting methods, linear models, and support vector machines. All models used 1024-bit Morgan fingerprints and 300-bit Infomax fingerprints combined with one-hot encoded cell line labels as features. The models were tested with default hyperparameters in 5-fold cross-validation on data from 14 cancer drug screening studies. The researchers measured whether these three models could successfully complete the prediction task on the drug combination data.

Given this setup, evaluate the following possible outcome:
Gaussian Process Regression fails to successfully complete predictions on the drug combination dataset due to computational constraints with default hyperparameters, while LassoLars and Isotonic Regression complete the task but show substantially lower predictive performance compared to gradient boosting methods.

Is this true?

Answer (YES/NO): NO